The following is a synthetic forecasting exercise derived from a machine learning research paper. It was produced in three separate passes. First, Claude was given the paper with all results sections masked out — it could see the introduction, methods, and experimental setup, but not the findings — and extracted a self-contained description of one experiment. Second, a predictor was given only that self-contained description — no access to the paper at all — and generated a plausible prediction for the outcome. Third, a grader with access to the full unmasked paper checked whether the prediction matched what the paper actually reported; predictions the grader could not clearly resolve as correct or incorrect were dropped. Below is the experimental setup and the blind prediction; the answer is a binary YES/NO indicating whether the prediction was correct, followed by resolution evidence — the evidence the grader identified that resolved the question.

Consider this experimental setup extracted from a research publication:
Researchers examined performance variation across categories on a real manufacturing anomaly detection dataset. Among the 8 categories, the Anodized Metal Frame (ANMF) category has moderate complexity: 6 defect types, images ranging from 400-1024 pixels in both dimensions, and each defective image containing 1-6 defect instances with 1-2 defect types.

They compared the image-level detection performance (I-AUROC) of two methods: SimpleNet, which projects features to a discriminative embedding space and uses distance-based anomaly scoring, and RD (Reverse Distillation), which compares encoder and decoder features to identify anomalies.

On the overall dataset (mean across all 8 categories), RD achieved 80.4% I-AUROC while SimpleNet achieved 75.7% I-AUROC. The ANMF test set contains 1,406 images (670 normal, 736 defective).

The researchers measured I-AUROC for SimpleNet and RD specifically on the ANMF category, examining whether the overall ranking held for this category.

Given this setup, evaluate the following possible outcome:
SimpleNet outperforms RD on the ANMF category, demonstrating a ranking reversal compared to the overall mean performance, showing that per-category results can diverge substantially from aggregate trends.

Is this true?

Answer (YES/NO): NO